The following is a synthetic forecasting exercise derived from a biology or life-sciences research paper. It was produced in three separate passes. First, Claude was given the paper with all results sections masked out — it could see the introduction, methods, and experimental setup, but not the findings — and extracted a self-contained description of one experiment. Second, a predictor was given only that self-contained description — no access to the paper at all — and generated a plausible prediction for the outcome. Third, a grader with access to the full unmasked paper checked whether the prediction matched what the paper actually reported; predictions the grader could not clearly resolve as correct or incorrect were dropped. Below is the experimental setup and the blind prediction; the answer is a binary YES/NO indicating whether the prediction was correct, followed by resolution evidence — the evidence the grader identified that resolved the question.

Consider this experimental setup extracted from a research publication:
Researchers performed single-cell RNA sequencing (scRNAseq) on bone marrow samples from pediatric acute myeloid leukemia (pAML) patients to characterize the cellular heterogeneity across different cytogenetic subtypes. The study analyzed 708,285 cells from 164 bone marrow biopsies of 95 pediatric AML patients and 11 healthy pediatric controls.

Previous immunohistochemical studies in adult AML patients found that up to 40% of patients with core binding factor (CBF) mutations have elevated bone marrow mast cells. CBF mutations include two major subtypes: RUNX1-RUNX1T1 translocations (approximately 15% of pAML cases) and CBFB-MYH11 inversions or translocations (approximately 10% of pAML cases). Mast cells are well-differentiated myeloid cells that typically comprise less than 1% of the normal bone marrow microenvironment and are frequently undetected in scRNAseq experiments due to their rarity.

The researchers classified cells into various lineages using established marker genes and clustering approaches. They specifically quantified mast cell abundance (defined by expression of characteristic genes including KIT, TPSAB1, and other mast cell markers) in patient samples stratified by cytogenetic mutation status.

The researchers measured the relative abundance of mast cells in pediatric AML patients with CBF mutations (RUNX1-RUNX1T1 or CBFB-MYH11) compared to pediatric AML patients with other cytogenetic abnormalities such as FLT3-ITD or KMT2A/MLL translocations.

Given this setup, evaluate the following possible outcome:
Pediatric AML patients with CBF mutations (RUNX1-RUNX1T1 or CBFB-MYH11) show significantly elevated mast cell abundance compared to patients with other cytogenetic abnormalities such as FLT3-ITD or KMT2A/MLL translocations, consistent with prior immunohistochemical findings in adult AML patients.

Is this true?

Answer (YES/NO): YES